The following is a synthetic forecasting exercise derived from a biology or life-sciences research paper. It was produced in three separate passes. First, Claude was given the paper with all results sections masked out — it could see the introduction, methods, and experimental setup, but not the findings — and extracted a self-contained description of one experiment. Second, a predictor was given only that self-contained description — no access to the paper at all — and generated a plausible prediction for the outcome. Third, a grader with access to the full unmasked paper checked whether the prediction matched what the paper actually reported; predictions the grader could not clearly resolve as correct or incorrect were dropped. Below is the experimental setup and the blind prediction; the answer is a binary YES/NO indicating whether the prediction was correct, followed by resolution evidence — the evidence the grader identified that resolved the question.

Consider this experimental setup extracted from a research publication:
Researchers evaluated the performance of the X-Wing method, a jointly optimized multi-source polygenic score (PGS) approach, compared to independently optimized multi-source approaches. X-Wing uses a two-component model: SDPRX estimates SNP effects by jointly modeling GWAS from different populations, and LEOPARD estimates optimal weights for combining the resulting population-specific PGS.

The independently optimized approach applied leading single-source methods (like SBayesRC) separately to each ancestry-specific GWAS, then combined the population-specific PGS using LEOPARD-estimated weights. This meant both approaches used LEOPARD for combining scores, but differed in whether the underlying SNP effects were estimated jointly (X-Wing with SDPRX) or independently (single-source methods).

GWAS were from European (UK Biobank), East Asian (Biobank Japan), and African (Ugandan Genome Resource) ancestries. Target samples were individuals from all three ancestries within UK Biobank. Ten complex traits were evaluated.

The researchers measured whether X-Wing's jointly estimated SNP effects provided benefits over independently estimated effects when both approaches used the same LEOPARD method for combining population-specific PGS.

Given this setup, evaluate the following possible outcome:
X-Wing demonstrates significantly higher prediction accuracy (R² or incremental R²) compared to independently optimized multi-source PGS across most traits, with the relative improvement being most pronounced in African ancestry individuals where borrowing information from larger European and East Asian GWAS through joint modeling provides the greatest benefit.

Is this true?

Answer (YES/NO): NO